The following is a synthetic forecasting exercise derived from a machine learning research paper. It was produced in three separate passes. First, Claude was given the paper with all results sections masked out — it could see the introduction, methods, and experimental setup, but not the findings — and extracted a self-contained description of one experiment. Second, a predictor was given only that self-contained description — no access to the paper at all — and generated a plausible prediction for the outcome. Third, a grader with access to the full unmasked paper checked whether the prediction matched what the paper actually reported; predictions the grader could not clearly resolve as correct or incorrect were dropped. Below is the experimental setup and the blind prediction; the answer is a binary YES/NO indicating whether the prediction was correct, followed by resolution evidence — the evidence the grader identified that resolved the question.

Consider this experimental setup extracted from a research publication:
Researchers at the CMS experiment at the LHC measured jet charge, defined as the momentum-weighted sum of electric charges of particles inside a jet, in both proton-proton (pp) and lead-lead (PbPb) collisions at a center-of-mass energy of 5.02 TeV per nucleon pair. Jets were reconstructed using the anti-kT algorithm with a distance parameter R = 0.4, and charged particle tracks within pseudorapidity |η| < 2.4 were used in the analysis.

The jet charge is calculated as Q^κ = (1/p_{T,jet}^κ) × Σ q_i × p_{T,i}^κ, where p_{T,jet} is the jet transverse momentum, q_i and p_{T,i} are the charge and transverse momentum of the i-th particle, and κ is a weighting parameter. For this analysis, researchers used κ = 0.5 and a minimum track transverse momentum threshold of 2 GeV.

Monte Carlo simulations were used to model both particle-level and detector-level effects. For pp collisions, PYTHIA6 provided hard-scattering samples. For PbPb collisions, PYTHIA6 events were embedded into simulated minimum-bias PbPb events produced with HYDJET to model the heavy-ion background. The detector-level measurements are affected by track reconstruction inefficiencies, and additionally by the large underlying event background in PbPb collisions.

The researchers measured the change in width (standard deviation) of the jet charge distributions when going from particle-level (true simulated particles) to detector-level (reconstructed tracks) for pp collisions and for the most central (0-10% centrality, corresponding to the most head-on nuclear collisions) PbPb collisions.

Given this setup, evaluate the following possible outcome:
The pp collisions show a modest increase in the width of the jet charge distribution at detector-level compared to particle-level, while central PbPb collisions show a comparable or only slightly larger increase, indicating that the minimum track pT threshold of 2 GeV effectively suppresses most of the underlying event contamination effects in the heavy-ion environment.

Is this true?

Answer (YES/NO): NO